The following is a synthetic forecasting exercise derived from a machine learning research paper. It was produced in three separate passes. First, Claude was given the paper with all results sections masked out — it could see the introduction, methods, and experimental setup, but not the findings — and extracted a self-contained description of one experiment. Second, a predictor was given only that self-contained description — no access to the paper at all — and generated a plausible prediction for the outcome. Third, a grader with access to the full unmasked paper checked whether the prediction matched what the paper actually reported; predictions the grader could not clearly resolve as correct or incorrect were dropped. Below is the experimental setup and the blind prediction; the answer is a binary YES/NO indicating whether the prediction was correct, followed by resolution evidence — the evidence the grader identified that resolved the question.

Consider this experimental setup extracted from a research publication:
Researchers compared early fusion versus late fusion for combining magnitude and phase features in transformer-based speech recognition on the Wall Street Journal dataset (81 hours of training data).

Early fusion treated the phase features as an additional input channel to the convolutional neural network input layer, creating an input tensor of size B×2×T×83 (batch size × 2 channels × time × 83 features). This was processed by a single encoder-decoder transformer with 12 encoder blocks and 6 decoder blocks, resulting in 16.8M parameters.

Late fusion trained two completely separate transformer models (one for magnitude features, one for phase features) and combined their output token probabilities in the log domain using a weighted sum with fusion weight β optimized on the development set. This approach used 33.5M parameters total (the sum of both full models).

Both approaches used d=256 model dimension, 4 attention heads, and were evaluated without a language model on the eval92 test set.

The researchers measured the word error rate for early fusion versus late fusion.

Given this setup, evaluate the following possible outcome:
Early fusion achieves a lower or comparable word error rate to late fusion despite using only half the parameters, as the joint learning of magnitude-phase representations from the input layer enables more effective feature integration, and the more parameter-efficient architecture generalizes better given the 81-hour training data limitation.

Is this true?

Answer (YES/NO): NO